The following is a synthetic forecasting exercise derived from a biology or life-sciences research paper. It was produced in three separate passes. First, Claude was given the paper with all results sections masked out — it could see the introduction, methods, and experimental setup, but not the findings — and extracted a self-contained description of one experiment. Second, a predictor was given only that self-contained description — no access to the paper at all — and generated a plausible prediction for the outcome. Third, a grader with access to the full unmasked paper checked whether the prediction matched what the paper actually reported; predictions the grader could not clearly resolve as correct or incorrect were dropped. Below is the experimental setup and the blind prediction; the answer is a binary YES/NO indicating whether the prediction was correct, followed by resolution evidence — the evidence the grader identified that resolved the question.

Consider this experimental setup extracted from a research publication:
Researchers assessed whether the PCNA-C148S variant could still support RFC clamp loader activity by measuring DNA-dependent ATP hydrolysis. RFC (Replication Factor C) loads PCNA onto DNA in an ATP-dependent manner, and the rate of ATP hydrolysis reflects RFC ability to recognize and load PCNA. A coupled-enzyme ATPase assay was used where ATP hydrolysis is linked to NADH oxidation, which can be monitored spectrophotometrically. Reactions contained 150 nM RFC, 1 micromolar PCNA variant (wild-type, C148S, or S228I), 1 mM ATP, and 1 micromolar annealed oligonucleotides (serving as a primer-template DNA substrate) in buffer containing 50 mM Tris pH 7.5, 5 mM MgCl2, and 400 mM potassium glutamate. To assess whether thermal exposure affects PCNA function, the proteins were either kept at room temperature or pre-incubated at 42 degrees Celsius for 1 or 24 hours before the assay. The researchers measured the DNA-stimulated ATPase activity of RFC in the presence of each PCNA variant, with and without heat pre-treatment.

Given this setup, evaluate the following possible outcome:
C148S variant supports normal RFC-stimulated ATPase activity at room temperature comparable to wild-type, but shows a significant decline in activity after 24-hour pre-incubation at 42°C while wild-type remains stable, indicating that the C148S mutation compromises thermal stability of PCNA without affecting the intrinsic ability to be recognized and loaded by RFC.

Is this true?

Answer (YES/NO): YES